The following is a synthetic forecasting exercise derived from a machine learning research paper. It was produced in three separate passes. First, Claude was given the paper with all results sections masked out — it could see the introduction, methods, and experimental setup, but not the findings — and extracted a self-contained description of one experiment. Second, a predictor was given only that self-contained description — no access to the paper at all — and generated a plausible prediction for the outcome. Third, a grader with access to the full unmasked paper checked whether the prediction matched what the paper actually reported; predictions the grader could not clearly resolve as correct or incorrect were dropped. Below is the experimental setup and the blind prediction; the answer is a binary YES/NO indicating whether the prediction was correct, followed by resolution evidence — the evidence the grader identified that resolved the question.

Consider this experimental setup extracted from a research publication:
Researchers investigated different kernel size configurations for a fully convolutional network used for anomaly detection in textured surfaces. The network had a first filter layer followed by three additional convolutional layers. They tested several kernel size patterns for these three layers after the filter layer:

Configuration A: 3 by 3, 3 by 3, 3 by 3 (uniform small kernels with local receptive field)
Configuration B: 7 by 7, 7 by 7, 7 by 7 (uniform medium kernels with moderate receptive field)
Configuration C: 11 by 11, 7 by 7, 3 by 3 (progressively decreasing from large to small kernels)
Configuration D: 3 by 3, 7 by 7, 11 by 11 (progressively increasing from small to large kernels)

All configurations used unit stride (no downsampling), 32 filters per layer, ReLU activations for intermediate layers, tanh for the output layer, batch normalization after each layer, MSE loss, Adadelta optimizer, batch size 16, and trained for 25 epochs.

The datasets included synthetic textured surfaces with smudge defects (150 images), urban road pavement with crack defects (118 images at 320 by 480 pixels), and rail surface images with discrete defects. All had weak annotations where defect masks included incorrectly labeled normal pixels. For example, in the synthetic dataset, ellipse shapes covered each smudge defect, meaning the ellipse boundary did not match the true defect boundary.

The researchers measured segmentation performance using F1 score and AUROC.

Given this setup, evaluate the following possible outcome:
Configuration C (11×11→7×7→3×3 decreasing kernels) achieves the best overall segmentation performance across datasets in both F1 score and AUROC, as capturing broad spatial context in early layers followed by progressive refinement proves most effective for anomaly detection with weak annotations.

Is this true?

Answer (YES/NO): YES